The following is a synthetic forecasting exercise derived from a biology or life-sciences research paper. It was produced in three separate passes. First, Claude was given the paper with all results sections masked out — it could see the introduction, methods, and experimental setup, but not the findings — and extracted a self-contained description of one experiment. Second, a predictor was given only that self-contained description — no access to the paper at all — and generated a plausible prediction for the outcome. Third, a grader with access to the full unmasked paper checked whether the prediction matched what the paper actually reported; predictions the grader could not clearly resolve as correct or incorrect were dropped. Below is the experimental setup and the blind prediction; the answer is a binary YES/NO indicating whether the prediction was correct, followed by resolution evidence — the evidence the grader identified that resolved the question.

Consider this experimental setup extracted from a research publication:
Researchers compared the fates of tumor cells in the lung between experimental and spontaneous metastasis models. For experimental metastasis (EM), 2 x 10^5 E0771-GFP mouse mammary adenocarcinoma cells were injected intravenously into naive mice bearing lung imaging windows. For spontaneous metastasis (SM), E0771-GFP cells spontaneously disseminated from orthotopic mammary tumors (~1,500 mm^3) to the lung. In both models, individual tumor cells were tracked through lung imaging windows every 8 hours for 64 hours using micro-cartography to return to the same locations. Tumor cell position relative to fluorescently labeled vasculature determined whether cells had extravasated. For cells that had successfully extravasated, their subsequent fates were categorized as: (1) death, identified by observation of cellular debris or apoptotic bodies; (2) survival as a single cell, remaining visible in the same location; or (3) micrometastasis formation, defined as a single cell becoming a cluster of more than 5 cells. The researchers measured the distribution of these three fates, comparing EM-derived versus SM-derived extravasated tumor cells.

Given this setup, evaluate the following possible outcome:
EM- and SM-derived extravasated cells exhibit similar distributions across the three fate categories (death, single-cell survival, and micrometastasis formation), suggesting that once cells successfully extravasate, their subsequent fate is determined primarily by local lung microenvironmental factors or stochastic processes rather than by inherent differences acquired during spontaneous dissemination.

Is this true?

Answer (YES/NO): NO